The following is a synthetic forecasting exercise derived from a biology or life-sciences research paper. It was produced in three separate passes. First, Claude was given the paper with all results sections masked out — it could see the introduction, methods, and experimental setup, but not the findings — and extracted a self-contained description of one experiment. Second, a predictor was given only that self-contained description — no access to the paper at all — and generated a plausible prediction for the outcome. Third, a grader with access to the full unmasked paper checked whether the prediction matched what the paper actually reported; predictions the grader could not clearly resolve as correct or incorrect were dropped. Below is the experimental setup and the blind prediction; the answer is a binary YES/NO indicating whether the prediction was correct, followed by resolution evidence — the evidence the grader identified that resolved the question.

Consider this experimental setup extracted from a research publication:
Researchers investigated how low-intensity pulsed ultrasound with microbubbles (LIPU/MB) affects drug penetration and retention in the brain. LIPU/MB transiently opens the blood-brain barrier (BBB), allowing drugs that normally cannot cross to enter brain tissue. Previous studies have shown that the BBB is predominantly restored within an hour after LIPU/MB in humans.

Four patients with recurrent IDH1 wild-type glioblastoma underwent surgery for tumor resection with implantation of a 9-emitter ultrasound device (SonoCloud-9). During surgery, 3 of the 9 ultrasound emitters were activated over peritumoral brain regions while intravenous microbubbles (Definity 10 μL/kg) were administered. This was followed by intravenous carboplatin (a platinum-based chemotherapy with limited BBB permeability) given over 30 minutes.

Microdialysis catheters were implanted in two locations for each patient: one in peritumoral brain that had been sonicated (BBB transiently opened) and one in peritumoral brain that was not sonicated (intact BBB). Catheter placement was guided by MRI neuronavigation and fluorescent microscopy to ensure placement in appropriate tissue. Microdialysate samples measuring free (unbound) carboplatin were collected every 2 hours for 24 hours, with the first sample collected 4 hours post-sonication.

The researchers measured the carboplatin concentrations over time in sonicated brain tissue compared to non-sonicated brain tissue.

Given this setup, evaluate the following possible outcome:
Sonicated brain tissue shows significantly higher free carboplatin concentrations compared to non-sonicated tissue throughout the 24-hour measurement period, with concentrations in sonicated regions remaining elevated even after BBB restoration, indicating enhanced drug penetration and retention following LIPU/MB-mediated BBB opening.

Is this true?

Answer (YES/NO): NO